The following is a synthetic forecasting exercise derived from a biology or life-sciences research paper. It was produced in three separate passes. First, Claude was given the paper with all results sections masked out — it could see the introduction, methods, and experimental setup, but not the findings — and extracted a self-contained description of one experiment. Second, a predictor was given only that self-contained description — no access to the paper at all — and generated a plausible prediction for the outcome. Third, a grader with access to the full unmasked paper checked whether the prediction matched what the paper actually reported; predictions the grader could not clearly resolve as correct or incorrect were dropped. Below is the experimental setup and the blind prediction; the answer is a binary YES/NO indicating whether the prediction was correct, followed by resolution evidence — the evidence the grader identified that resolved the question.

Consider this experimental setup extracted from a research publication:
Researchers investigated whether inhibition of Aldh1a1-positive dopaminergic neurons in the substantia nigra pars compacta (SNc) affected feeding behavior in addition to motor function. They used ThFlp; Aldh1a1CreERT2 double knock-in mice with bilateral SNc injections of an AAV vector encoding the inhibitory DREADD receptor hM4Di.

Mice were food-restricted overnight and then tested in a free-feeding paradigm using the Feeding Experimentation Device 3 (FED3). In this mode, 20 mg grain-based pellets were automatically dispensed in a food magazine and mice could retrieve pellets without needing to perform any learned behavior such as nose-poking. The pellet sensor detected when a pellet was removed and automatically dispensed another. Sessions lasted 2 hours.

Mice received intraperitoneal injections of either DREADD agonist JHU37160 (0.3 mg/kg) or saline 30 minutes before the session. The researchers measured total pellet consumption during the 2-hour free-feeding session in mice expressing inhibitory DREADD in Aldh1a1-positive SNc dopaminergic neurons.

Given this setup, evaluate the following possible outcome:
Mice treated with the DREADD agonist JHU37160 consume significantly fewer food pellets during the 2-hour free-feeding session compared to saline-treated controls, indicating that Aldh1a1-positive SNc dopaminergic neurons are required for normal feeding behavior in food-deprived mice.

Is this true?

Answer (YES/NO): NO